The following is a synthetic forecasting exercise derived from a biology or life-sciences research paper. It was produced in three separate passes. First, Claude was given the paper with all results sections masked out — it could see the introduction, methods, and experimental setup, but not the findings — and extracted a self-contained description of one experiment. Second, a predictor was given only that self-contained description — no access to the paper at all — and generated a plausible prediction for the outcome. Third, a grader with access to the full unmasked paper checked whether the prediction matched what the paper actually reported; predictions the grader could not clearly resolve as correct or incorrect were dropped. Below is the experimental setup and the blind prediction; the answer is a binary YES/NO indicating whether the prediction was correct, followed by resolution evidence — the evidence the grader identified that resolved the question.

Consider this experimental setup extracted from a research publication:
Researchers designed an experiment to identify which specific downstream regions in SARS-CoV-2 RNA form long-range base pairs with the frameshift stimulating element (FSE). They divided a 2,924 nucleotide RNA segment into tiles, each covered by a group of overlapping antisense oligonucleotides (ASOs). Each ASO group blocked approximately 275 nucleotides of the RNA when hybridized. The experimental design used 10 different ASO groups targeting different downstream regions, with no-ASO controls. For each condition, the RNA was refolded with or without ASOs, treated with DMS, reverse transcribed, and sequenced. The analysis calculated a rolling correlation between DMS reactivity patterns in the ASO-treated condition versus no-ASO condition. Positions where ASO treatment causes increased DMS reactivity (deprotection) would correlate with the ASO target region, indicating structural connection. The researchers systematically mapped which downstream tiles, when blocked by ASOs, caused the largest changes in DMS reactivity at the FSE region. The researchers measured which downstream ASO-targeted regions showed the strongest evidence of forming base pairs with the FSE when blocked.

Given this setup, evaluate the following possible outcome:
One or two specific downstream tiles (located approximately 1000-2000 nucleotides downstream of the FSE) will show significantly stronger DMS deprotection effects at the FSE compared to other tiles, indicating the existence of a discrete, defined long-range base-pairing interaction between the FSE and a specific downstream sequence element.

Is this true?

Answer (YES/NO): YES